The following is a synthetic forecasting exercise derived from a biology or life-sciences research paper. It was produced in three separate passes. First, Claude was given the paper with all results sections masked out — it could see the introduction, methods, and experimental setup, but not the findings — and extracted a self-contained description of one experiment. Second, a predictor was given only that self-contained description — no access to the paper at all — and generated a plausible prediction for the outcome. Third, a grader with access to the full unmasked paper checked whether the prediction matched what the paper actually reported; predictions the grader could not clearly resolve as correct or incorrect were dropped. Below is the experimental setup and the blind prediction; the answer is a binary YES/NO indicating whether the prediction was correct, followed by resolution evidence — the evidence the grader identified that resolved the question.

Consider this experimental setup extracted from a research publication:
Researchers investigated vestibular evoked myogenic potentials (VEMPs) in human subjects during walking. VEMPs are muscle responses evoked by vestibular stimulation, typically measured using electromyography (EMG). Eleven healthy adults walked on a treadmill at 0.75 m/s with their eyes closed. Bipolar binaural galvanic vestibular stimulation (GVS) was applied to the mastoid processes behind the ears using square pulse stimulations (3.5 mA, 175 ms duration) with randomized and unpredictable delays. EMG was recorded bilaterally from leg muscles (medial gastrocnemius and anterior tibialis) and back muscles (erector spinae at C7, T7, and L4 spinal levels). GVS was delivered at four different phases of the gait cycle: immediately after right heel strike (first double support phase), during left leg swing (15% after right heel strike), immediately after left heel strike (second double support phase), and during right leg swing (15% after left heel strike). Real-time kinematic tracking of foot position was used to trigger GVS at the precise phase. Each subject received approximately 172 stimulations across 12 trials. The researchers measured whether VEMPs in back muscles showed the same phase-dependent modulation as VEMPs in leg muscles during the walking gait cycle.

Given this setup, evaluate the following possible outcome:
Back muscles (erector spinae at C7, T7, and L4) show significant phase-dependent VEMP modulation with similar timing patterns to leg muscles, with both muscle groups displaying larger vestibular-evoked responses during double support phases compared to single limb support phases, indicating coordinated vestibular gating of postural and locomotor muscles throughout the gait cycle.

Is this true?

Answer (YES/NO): NO